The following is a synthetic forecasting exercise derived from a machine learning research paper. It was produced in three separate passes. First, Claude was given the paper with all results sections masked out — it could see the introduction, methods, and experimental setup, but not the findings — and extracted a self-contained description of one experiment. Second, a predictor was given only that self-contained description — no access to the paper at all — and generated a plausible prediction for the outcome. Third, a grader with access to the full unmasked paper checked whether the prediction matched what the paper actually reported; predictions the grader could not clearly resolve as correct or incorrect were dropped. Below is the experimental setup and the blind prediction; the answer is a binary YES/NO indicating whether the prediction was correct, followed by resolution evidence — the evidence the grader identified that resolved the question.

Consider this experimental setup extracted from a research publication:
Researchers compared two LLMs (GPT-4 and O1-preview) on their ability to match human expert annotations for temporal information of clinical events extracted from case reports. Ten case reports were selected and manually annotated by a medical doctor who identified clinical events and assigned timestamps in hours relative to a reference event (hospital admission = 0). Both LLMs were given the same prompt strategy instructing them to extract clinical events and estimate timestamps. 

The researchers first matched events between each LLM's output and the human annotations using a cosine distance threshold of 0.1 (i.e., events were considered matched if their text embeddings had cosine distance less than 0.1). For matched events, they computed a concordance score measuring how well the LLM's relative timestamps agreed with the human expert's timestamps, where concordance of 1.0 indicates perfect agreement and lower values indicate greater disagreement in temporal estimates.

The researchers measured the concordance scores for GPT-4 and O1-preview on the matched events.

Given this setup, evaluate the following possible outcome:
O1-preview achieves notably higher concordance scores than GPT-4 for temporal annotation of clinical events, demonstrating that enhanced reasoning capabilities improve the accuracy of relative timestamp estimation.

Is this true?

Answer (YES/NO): NO